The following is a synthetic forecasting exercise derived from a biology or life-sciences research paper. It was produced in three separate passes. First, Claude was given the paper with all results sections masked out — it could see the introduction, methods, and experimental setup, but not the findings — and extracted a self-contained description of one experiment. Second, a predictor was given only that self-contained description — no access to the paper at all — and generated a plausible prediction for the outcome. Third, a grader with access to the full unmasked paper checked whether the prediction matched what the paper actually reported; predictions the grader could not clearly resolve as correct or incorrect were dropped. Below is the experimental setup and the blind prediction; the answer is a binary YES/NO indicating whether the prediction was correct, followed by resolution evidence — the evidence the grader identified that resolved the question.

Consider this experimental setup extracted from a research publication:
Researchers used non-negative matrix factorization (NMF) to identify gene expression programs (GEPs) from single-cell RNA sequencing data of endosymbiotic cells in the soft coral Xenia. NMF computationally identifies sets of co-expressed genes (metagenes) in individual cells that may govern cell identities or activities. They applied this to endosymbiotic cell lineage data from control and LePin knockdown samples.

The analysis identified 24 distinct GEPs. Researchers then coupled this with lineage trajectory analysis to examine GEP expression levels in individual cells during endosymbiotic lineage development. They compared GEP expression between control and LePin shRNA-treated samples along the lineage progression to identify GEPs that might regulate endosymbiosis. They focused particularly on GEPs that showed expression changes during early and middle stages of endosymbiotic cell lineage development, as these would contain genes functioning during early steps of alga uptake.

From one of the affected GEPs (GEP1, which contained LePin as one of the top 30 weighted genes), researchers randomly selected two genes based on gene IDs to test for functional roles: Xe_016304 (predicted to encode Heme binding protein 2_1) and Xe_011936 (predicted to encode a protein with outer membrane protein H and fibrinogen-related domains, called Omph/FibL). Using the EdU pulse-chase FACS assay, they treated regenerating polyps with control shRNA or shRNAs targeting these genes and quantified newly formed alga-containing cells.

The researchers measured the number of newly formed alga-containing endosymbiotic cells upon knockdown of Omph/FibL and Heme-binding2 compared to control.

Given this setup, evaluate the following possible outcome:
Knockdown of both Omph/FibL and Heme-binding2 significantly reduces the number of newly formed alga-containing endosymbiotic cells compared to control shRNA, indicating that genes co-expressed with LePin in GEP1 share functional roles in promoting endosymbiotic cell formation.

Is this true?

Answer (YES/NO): YES